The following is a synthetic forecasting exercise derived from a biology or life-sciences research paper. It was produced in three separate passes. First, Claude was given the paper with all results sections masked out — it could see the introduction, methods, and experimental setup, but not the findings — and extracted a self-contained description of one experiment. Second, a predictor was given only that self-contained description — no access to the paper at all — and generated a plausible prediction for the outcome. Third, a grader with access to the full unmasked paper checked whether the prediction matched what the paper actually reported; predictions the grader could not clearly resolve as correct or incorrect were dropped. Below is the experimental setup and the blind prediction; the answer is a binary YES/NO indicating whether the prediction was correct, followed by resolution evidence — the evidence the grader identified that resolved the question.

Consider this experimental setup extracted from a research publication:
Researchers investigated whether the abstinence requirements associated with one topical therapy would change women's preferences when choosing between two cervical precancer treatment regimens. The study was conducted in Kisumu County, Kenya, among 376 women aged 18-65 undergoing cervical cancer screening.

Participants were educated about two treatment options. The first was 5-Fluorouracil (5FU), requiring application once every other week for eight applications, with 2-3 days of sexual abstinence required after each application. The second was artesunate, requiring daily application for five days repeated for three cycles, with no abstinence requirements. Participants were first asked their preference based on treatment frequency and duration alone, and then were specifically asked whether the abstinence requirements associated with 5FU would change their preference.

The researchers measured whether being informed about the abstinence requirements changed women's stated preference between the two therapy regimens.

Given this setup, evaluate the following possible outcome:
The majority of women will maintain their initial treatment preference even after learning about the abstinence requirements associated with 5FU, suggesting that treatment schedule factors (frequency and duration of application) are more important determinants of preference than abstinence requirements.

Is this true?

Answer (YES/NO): YES